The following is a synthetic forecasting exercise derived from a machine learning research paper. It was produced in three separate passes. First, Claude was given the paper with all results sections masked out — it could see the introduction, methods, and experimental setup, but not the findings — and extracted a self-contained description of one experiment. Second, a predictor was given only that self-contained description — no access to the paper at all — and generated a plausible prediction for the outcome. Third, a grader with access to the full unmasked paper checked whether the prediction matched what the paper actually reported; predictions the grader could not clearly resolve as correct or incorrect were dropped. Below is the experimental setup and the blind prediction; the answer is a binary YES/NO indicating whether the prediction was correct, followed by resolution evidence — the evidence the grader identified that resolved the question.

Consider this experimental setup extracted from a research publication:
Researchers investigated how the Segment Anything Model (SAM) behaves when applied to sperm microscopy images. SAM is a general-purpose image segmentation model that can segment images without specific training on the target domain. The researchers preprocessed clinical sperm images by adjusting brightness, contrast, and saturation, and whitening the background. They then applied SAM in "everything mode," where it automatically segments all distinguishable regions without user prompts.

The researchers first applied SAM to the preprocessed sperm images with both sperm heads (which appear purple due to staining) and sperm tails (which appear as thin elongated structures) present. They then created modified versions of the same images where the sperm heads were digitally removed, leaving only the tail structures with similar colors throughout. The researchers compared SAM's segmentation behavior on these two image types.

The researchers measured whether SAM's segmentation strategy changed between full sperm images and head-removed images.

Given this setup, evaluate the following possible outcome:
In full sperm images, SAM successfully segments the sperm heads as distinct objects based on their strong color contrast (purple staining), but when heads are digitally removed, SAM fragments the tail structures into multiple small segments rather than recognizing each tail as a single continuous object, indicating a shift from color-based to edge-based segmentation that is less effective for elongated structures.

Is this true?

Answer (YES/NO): NO